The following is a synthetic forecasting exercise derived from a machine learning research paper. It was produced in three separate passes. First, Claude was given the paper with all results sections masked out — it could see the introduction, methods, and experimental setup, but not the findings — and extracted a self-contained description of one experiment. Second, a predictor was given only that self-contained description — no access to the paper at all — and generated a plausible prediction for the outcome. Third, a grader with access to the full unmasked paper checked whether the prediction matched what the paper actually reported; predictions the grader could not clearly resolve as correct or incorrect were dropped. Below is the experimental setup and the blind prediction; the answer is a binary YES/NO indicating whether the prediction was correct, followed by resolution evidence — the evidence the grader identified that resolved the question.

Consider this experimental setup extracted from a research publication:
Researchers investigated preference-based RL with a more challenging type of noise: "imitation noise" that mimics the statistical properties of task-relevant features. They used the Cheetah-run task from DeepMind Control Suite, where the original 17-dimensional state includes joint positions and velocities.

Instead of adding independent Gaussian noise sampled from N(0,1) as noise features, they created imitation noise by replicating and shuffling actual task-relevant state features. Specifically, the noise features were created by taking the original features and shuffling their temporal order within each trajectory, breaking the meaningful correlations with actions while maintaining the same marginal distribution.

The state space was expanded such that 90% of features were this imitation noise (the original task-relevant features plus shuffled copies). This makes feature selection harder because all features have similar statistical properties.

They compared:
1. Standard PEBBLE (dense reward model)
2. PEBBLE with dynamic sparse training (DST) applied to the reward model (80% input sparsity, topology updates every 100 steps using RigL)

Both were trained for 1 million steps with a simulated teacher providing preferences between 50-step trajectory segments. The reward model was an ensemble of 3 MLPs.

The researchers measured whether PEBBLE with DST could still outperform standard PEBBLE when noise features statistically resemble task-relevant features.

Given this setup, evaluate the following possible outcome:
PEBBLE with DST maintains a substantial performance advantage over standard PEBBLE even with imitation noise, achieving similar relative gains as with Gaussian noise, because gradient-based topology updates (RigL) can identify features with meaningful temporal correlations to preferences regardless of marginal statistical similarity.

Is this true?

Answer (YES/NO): NO